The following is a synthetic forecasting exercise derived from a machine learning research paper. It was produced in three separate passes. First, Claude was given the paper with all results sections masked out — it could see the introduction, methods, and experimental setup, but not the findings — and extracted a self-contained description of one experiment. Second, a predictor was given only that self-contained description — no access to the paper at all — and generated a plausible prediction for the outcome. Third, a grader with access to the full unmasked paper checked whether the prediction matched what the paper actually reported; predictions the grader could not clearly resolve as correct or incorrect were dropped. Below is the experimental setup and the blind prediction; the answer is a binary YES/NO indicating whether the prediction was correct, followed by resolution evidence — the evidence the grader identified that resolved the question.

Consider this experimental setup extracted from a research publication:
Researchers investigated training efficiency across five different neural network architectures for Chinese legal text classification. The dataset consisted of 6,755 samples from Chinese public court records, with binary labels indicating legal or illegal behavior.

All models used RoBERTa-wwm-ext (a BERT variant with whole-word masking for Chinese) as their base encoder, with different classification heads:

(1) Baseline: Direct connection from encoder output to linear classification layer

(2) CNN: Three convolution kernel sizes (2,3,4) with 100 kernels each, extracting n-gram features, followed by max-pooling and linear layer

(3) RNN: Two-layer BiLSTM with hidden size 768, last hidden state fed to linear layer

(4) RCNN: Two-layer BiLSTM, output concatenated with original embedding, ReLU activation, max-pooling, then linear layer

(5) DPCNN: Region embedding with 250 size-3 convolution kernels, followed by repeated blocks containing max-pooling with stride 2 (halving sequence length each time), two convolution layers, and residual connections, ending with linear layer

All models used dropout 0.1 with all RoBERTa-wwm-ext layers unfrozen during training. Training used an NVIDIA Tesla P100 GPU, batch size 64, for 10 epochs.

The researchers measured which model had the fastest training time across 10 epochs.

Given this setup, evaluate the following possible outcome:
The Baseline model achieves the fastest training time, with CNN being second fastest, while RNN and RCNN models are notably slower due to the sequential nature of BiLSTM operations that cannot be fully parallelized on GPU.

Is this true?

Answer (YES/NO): NO